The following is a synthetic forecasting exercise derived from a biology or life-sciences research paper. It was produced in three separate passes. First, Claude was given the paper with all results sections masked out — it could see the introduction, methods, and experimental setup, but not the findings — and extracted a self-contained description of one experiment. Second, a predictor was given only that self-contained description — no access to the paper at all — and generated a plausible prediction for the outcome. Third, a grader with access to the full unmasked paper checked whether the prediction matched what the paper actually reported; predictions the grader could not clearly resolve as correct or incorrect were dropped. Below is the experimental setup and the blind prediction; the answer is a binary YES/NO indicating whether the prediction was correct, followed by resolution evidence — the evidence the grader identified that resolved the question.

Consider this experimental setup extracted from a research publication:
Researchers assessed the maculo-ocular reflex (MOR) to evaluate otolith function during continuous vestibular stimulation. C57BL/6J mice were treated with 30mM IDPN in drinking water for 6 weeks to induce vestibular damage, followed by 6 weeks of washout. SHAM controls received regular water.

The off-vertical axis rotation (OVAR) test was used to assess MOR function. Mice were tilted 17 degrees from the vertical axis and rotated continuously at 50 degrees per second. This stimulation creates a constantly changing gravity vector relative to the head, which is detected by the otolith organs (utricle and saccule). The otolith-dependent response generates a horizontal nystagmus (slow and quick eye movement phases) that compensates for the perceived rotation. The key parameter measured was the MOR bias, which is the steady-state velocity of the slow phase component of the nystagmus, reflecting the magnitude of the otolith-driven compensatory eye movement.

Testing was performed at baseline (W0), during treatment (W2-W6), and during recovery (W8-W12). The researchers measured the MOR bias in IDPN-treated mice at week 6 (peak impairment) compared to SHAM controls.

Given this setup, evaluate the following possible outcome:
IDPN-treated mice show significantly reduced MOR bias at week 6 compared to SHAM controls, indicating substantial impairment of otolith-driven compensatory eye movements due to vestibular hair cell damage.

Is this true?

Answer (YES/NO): YES